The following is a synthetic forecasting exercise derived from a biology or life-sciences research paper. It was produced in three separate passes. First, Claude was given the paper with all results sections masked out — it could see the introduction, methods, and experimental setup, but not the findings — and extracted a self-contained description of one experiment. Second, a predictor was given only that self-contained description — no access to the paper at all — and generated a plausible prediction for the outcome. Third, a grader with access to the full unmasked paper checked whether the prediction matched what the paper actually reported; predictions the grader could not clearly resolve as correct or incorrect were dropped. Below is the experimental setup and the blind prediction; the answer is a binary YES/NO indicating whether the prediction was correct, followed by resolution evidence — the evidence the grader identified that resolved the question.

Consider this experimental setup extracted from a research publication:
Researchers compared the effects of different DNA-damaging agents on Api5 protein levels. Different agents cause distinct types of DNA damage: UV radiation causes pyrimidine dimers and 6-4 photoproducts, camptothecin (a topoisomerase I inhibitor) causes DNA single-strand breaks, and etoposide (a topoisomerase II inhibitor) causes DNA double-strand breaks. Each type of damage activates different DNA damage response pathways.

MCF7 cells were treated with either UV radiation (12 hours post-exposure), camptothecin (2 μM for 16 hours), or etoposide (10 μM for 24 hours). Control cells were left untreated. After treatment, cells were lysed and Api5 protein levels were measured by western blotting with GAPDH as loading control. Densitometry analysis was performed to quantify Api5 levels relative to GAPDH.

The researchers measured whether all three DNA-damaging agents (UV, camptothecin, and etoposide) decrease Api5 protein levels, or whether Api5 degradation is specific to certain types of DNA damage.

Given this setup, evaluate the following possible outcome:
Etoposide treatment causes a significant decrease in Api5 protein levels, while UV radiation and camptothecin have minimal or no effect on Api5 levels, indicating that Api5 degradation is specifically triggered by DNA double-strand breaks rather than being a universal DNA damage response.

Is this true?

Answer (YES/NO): NO